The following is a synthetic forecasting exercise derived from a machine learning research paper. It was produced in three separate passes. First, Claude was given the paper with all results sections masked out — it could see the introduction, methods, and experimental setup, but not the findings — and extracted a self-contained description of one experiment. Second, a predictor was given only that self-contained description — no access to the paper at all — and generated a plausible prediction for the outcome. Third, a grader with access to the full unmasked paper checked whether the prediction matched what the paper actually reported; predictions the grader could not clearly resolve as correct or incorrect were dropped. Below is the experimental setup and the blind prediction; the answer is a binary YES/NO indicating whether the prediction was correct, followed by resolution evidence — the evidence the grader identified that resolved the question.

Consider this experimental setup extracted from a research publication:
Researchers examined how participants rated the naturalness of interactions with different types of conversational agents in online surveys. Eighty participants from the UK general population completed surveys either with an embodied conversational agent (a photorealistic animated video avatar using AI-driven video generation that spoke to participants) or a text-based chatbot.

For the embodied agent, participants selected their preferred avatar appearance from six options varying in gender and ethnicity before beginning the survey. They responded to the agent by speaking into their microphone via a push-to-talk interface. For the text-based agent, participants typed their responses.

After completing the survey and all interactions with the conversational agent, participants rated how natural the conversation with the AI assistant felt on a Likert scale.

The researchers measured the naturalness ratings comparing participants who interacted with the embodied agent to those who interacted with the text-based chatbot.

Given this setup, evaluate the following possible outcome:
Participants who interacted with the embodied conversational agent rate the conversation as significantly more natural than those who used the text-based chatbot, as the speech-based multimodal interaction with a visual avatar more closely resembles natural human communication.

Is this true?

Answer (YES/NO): NO